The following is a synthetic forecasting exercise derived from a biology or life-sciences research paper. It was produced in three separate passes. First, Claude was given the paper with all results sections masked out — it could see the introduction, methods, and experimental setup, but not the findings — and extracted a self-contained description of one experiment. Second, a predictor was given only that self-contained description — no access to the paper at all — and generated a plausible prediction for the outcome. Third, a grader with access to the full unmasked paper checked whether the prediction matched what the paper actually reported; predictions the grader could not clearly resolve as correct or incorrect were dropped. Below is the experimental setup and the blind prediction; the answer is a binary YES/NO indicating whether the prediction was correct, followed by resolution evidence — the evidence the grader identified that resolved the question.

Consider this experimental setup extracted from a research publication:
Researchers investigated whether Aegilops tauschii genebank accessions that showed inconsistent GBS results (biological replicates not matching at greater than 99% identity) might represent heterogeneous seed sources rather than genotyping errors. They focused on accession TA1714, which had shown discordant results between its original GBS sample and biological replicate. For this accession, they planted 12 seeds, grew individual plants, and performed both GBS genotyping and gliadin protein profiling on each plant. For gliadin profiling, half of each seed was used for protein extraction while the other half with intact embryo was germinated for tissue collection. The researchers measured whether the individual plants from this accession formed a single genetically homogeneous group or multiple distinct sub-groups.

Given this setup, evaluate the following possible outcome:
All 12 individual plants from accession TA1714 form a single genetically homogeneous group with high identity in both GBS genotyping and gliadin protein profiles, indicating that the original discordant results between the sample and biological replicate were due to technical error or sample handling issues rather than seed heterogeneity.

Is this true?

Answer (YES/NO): NO